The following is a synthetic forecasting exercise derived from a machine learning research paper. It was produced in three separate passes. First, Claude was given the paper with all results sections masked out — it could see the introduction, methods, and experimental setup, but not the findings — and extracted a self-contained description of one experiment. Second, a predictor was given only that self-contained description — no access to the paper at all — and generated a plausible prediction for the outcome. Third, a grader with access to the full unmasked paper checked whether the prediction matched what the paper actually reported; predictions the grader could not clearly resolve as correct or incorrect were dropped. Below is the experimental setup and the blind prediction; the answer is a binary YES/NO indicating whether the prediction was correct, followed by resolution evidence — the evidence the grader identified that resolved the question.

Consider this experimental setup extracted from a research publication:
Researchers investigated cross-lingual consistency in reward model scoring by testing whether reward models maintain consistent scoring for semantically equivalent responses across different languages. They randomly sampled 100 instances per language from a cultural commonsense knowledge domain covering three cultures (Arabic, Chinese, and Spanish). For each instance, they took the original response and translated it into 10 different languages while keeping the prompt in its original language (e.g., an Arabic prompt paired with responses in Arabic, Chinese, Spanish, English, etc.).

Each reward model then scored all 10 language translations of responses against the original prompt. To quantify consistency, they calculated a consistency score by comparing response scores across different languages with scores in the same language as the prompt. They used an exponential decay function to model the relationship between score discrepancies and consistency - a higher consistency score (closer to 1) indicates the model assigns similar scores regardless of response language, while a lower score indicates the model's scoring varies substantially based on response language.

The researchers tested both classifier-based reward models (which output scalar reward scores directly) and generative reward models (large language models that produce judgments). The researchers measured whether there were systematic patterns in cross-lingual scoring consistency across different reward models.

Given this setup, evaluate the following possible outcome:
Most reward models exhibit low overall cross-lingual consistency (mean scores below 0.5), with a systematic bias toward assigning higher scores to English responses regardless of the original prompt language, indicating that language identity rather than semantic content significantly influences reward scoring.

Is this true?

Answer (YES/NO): NO